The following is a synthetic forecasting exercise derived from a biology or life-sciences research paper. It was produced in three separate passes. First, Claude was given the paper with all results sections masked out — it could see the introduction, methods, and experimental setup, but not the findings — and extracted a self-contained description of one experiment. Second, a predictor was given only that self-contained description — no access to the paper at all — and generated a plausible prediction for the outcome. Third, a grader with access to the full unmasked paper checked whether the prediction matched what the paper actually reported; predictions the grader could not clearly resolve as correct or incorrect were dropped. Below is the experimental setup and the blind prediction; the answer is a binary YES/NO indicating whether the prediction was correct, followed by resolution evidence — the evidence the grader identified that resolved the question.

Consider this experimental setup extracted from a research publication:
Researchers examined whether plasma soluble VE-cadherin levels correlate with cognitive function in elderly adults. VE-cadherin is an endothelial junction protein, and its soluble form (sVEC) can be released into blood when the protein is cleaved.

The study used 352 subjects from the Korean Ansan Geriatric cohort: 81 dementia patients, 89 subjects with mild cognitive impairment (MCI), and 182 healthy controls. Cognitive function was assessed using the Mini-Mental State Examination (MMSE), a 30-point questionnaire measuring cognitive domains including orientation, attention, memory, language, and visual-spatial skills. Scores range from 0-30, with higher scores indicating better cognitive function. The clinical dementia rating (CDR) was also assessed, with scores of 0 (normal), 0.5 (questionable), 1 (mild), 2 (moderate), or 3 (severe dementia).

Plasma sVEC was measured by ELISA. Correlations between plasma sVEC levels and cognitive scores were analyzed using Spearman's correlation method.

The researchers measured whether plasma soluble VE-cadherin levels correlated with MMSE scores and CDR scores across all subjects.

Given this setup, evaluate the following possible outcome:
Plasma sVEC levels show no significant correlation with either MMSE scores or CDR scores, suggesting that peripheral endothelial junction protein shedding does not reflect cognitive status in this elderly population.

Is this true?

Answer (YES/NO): NO